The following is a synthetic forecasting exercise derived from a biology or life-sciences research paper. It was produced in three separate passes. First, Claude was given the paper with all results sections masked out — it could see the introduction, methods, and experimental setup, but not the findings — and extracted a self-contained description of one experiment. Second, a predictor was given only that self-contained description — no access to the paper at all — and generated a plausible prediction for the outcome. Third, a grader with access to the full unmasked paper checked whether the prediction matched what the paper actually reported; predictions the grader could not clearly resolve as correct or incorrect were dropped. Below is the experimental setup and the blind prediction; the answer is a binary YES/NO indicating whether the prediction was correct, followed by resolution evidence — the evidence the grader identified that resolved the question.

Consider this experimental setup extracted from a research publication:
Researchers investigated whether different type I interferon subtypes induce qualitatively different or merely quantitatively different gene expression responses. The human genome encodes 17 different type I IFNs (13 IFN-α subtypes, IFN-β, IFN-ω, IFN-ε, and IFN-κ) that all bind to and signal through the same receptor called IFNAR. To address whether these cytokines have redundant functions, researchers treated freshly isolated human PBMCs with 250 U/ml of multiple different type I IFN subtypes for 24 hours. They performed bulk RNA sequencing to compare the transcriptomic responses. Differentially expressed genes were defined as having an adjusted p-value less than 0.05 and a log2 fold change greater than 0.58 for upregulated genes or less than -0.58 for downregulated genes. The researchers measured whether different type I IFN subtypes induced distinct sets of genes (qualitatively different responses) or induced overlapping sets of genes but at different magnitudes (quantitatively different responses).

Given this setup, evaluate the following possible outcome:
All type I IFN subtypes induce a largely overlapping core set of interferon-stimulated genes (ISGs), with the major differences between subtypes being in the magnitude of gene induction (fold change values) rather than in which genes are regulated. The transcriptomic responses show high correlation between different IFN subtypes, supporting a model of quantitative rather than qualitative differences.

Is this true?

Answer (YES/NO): YES